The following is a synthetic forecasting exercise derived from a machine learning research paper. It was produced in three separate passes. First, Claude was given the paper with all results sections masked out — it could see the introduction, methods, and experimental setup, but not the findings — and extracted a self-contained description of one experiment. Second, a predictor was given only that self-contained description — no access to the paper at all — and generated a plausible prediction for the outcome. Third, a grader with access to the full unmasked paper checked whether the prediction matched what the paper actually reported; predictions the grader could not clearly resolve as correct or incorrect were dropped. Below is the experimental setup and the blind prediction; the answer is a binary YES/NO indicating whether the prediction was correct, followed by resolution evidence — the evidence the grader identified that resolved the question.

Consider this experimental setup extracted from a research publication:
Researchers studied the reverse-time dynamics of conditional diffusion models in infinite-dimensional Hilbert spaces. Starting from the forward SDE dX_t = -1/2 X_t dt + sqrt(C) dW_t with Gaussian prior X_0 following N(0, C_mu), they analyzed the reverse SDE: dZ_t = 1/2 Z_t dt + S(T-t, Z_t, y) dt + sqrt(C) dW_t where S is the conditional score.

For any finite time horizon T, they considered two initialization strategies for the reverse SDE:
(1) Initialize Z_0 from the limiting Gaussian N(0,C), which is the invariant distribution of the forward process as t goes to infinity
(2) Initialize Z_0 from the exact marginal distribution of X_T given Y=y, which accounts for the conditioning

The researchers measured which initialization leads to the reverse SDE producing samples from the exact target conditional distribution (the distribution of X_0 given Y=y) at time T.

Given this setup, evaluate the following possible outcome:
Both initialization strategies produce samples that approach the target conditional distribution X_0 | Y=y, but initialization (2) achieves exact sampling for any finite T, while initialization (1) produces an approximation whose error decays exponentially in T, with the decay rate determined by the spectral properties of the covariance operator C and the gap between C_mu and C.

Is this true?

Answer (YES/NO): YES